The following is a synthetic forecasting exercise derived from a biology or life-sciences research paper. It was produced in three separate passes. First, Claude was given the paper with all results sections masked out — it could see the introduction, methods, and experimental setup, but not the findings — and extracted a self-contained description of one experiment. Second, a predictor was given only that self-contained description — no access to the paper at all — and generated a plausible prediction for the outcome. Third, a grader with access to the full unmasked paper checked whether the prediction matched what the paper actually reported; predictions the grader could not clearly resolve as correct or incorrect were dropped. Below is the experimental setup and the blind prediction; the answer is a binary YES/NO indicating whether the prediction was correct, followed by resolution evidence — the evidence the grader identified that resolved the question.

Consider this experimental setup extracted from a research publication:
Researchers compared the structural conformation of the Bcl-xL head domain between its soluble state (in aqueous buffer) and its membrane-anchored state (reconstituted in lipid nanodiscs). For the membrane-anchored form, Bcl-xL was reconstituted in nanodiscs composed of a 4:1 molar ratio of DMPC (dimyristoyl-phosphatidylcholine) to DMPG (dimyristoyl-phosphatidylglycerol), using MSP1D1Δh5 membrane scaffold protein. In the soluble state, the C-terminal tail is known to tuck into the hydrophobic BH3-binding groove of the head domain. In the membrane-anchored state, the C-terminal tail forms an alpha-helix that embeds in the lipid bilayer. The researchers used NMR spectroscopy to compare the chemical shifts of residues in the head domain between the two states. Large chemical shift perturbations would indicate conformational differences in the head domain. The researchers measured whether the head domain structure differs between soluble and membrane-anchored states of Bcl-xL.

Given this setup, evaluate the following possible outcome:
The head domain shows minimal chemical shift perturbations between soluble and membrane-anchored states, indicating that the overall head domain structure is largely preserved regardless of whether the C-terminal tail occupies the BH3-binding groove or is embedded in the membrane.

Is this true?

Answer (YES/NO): NO